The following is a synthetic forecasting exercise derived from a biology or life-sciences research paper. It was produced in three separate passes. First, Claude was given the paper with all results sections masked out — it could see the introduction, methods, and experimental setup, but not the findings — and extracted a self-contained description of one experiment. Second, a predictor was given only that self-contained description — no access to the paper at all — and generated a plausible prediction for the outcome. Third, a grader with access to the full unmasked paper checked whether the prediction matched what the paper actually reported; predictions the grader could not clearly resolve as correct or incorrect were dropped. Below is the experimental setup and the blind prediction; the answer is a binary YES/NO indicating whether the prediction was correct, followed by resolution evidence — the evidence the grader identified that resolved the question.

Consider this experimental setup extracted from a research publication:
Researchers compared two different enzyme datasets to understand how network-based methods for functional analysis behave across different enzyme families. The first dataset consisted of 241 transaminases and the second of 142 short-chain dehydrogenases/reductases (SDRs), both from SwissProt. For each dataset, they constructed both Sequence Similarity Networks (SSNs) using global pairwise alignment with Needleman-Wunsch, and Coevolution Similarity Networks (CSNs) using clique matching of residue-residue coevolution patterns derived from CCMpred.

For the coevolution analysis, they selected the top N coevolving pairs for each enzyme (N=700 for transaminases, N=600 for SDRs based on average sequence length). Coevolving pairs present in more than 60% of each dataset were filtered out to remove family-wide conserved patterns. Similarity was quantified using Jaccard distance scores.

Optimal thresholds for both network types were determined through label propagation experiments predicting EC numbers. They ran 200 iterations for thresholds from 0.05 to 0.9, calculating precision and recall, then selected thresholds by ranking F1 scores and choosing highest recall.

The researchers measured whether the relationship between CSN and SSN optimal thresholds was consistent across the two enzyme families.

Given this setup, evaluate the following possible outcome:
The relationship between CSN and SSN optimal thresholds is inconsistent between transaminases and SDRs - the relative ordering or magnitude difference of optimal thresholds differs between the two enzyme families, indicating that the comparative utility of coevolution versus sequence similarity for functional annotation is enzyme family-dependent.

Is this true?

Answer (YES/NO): YES